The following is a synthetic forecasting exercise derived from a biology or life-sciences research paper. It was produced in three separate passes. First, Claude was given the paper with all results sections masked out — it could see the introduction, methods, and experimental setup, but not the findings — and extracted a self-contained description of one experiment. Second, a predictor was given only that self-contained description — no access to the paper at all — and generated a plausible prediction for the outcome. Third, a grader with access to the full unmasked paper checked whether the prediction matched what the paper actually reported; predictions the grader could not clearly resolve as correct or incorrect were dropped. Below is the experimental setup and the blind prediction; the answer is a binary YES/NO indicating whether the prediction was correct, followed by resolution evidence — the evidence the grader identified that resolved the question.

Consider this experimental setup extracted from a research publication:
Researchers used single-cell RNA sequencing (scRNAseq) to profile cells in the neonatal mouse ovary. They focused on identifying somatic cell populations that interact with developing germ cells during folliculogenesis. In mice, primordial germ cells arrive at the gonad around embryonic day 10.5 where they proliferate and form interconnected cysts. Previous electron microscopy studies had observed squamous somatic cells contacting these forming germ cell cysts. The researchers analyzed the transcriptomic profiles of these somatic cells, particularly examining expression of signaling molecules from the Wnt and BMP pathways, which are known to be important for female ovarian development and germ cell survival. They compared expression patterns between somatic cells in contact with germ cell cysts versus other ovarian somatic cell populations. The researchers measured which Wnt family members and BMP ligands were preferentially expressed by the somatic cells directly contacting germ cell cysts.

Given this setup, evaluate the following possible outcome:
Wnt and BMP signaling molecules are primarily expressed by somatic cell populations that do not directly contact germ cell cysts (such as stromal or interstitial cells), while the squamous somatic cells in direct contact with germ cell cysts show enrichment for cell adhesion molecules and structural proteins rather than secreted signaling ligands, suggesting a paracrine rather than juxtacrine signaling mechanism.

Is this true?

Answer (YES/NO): NO